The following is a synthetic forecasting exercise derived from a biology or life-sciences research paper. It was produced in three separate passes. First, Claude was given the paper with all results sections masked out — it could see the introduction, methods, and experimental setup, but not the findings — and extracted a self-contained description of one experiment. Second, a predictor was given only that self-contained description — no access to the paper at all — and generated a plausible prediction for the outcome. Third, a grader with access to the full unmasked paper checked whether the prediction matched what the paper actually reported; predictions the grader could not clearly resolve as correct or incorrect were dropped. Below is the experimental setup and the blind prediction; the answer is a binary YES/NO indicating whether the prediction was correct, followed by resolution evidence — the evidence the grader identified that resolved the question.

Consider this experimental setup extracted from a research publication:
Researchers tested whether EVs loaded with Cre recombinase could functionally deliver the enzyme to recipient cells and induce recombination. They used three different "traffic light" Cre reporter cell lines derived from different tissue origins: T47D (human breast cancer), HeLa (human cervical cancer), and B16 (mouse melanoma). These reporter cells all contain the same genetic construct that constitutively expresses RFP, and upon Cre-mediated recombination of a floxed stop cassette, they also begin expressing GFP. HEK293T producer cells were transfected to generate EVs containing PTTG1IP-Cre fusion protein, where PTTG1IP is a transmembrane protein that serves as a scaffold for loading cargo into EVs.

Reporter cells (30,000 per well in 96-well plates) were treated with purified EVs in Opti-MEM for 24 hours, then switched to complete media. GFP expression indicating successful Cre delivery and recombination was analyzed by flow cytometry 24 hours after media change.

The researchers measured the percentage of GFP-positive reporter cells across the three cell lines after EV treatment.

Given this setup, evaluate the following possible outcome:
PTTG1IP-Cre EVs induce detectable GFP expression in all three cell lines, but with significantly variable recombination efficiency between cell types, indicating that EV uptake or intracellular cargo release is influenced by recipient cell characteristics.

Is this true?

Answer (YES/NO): YES